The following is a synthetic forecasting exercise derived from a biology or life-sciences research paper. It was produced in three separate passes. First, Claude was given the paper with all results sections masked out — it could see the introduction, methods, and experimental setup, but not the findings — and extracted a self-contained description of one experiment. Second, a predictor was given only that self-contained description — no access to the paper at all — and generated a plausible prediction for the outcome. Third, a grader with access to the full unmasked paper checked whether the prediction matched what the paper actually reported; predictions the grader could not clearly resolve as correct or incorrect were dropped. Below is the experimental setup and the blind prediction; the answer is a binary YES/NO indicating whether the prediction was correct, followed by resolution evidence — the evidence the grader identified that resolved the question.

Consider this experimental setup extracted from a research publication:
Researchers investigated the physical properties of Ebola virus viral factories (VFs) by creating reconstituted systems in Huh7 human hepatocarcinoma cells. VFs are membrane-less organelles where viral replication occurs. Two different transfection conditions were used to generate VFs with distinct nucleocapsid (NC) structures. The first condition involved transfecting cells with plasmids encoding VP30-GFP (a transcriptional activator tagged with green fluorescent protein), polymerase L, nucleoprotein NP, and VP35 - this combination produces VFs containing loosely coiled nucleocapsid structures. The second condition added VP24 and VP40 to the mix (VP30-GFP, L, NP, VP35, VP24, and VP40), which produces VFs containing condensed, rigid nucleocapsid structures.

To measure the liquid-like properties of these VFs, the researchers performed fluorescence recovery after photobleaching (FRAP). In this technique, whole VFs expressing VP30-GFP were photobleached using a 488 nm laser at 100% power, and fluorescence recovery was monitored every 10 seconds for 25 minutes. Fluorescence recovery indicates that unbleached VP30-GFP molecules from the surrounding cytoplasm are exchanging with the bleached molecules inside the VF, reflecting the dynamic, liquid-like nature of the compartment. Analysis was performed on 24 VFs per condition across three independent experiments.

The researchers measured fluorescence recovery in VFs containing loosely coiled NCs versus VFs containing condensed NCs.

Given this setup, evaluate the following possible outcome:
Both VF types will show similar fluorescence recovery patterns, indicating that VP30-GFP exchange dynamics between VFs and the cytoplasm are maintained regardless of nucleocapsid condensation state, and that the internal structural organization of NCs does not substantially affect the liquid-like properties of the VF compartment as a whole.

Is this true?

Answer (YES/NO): NO